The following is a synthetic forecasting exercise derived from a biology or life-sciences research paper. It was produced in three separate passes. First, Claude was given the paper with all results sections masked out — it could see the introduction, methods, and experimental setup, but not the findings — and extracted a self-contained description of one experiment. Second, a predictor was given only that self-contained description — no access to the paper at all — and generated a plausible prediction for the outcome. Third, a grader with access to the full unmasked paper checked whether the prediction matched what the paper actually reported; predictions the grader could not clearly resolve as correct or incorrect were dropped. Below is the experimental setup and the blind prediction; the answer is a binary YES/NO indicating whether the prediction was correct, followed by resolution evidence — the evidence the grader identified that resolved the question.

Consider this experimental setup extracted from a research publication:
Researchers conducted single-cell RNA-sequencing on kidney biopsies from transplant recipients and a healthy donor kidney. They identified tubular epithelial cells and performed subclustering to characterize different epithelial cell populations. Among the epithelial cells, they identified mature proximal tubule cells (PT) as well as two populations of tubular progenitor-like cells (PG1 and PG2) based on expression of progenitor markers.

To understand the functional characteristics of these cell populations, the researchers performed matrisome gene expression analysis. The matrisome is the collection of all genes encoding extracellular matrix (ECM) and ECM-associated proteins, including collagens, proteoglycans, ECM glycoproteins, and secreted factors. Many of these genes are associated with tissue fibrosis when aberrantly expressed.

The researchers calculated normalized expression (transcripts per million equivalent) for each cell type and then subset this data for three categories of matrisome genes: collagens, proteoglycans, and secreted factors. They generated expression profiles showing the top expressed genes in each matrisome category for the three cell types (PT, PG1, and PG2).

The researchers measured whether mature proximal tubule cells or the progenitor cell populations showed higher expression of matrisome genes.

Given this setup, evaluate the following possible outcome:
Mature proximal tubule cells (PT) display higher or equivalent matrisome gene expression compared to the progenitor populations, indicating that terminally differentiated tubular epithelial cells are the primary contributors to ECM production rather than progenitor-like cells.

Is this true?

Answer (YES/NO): NO